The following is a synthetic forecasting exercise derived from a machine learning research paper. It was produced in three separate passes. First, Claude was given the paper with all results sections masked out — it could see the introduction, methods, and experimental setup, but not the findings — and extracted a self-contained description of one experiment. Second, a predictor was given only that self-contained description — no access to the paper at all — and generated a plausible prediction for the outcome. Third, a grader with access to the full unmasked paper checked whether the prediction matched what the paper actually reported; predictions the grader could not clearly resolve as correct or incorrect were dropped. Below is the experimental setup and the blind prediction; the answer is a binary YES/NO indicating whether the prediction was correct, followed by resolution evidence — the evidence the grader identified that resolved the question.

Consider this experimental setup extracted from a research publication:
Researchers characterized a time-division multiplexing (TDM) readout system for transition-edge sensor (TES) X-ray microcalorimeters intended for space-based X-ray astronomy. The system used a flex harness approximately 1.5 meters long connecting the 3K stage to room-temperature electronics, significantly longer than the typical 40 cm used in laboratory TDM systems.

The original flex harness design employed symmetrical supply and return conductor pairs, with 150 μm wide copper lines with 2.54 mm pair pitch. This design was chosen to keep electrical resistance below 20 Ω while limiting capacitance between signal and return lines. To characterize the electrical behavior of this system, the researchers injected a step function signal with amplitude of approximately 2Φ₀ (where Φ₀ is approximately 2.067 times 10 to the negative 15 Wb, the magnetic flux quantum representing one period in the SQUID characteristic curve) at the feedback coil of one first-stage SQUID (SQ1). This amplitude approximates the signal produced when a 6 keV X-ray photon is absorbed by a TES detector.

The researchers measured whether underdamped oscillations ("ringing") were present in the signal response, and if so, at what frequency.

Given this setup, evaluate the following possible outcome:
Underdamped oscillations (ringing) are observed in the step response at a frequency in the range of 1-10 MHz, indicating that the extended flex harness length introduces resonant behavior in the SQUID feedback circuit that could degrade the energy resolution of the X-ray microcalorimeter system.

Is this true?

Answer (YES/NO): YES